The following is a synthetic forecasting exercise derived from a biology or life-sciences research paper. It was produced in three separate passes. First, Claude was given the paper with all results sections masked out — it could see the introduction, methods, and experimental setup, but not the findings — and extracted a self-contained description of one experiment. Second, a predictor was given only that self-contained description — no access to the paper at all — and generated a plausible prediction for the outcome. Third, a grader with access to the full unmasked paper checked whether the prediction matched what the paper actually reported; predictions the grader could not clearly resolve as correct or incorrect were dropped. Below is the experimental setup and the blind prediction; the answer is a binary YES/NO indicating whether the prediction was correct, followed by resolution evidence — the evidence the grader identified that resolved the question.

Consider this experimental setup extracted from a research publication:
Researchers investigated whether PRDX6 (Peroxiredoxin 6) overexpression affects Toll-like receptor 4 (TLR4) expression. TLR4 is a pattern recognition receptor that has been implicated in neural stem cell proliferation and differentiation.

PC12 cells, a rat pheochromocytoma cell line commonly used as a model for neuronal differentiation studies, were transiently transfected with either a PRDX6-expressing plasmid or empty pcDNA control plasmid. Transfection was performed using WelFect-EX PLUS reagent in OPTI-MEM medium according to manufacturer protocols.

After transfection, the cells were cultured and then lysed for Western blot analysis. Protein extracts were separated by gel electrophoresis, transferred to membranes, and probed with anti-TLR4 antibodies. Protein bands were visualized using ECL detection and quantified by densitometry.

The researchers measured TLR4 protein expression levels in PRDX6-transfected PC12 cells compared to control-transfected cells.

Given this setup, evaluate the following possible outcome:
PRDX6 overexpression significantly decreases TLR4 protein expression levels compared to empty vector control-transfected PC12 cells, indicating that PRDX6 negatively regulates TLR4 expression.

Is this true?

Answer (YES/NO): YES